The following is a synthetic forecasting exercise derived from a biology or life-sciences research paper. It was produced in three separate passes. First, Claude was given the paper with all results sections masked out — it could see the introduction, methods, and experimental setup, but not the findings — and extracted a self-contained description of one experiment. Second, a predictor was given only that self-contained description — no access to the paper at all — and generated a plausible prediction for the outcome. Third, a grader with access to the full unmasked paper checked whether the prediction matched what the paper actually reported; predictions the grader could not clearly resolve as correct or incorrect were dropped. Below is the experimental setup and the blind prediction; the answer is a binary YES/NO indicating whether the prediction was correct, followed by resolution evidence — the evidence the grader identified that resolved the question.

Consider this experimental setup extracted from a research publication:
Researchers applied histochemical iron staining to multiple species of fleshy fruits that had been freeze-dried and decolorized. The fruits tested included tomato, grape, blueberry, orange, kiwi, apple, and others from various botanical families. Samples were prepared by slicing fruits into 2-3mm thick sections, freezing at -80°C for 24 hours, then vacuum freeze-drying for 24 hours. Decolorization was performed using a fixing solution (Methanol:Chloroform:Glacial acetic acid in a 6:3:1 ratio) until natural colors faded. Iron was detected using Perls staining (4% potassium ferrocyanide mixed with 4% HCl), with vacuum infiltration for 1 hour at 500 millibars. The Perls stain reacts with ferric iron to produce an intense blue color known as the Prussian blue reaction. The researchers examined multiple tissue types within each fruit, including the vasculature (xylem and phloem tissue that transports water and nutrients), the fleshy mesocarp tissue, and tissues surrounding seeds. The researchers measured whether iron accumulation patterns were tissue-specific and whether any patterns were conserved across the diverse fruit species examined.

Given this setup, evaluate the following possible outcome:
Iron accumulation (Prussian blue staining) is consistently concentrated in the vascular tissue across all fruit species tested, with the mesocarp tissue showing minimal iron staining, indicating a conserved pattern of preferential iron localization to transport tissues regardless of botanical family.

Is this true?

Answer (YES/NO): NO